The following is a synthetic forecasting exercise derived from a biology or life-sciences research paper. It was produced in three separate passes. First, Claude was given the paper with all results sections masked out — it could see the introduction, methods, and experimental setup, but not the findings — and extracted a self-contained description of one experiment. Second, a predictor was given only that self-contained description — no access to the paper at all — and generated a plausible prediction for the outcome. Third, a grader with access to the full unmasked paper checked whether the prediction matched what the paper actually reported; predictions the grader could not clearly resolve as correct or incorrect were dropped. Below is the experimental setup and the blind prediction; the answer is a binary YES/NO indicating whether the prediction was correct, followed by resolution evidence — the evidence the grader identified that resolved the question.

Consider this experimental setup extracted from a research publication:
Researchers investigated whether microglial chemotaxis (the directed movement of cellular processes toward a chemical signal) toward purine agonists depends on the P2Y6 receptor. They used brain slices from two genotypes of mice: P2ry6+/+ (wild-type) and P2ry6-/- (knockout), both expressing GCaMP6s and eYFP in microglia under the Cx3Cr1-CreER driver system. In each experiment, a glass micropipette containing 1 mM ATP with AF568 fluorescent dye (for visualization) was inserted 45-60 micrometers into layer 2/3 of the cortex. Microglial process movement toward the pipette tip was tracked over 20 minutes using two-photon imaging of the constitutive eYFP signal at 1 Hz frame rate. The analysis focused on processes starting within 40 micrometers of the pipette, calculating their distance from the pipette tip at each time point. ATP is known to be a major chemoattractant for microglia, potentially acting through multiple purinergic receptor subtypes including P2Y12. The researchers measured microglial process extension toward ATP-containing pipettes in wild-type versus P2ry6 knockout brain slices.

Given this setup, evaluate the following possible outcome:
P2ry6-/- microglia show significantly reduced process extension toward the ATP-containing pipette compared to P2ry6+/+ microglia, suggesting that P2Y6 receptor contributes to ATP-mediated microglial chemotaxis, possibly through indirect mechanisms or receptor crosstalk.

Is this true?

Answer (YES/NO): NO